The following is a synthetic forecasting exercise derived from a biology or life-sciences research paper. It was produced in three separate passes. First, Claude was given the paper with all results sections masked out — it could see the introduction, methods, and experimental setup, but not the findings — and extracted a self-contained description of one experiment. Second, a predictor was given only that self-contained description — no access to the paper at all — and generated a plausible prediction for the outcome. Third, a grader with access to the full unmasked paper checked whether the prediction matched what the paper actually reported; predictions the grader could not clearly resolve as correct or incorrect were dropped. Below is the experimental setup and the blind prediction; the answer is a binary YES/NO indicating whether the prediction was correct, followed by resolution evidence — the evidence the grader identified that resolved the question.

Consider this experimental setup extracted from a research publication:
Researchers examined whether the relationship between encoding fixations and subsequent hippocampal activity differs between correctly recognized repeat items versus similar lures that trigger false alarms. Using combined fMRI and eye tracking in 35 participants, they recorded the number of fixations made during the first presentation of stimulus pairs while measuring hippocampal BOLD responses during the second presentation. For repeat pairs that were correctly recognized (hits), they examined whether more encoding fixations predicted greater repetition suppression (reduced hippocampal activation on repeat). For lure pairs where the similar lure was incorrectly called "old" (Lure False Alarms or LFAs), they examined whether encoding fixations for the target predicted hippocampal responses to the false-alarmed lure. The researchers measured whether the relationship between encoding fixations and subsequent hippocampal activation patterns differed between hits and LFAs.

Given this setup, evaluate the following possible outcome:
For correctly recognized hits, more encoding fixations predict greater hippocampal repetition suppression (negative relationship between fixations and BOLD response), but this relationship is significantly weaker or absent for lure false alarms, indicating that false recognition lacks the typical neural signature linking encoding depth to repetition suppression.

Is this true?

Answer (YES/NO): YES